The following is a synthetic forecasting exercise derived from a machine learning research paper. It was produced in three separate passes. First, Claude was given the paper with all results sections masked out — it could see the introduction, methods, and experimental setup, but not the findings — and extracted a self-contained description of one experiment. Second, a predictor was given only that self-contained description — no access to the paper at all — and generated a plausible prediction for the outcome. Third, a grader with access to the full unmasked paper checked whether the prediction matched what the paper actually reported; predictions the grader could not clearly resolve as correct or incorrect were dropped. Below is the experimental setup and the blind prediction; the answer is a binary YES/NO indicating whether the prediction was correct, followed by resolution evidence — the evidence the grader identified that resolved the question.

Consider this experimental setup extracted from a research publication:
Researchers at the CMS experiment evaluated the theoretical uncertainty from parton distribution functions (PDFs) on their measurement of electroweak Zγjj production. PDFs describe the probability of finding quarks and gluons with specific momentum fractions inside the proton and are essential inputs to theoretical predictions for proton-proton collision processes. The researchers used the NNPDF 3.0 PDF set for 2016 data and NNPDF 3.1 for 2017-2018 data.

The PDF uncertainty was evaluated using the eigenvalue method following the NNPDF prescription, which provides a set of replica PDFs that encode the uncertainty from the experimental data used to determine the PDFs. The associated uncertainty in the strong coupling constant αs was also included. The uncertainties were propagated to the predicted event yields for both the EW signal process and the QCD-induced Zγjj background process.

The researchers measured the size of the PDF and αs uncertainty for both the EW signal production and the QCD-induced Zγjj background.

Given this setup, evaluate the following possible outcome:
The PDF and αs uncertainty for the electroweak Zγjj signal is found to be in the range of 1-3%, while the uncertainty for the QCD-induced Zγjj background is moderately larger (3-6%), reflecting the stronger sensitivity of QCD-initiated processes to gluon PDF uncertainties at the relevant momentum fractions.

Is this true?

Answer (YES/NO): NO